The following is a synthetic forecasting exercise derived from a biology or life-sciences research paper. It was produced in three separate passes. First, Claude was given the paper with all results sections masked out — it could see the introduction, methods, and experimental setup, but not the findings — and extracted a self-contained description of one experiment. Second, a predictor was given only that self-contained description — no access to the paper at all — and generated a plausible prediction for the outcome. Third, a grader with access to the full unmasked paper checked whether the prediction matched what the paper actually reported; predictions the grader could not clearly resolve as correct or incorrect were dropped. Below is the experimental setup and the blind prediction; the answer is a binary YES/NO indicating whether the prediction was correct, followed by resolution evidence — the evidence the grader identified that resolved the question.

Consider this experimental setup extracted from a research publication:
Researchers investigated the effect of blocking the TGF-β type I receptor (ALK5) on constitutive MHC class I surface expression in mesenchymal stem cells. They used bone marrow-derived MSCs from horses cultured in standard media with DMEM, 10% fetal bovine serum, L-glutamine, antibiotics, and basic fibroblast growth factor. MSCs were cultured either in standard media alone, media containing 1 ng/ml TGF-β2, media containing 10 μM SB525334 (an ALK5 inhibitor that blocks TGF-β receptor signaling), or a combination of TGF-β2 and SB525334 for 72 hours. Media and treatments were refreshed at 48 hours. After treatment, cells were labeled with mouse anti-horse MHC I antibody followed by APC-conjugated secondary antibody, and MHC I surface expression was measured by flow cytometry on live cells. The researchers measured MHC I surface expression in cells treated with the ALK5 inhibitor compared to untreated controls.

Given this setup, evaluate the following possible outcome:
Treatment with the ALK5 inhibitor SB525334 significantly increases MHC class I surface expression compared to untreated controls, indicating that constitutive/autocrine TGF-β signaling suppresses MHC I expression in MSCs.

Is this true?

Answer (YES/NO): YES